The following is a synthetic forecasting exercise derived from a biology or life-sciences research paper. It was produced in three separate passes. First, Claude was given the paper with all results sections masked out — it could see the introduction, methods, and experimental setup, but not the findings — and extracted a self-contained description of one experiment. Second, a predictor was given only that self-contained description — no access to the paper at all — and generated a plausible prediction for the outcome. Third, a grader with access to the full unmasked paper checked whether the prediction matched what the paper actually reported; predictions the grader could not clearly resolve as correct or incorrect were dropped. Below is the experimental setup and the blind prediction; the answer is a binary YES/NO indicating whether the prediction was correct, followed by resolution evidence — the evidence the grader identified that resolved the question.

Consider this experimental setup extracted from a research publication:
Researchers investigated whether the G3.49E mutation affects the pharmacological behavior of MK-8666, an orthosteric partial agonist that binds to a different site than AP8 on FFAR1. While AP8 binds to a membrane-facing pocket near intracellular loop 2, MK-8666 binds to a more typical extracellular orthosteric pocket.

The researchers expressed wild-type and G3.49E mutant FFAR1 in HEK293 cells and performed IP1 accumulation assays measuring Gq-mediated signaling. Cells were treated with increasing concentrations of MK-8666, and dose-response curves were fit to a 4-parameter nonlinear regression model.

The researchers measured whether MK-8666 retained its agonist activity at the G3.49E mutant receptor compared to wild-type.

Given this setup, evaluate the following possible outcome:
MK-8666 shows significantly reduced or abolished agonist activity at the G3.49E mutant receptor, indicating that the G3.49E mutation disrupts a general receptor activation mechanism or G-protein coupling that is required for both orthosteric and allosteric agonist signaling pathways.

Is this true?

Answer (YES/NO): NO